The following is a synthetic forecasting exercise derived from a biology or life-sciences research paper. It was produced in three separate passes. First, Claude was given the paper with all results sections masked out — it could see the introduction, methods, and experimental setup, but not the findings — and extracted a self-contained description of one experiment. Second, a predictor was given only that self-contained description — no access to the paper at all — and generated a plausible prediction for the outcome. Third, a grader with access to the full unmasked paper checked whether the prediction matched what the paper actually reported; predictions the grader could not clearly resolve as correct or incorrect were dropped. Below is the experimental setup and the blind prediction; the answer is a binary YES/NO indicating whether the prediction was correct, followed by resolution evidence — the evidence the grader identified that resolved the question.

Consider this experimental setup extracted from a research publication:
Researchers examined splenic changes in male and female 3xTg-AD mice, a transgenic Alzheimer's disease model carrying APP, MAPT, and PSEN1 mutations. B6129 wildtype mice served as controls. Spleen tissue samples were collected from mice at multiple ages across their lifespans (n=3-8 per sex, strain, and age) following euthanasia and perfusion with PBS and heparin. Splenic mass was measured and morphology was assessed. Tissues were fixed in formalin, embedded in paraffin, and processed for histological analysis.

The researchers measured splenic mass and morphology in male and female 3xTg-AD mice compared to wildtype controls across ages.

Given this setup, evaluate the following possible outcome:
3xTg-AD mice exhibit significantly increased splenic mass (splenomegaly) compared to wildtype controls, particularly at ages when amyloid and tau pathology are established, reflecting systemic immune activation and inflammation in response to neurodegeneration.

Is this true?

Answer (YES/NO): NO